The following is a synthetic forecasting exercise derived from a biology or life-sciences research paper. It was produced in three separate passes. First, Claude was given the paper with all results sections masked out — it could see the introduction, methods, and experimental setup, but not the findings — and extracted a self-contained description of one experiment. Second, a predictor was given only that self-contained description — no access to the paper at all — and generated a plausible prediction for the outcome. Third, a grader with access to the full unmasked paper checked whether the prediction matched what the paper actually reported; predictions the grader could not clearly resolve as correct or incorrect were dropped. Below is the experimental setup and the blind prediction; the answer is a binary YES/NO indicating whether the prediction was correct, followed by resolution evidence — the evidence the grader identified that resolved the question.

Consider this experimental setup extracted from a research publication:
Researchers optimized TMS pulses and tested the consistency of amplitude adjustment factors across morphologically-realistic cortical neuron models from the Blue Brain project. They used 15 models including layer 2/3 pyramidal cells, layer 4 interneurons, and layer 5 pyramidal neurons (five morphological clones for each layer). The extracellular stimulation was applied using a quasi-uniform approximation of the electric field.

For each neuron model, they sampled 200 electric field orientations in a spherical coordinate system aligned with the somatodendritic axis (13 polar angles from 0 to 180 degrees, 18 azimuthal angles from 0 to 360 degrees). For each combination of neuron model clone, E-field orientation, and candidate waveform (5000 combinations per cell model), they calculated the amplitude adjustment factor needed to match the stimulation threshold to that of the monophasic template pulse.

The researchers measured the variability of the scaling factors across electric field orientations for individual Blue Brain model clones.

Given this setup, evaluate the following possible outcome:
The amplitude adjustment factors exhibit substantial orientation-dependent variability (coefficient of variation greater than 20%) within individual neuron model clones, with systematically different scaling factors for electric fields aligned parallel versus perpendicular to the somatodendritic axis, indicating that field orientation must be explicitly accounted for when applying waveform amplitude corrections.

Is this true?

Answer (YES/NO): NO